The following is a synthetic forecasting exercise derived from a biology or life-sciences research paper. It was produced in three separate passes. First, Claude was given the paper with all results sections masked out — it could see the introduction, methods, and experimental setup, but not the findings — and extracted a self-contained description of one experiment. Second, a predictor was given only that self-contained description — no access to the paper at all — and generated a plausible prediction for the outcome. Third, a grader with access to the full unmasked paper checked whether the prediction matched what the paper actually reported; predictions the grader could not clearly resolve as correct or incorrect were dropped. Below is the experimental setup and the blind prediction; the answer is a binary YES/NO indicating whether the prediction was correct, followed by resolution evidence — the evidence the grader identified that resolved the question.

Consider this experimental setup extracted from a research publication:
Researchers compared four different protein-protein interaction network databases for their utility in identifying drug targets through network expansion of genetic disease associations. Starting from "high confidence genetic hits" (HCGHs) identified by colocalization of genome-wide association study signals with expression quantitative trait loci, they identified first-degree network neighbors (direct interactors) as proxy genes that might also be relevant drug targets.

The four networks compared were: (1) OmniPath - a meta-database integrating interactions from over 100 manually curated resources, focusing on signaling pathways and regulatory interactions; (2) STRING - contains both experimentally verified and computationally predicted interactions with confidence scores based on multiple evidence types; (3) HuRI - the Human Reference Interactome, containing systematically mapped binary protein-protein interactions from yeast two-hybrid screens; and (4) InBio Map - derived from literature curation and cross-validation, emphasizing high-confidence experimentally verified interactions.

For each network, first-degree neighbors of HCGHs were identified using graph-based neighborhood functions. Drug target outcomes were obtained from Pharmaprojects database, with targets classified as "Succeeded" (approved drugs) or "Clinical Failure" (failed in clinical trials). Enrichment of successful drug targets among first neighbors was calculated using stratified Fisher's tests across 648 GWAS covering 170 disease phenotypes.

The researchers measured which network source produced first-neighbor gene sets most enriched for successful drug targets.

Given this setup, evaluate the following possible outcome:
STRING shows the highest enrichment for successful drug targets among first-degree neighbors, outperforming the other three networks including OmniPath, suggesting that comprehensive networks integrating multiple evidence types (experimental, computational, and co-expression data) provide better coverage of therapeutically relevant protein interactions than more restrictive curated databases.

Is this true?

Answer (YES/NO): NO